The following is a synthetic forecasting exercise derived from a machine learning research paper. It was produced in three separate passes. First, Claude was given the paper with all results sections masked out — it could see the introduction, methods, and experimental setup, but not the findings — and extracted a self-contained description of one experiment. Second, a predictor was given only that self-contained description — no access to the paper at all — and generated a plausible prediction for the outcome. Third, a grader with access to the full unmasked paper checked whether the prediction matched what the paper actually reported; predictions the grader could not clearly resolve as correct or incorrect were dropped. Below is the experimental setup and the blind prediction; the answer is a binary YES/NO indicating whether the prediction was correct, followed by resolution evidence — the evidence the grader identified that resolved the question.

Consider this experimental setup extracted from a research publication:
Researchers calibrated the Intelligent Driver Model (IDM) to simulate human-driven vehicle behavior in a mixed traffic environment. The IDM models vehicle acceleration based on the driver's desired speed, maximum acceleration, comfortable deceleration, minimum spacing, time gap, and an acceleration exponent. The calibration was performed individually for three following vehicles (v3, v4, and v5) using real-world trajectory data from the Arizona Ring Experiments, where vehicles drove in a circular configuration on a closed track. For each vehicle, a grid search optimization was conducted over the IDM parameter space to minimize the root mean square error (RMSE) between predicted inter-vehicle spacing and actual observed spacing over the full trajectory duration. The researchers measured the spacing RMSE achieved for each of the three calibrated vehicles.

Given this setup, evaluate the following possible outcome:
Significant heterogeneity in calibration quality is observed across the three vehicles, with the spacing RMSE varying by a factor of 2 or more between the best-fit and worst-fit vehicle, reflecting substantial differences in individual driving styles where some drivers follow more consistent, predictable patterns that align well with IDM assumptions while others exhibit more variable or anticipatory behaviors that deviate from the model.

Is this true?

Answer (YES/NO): YES